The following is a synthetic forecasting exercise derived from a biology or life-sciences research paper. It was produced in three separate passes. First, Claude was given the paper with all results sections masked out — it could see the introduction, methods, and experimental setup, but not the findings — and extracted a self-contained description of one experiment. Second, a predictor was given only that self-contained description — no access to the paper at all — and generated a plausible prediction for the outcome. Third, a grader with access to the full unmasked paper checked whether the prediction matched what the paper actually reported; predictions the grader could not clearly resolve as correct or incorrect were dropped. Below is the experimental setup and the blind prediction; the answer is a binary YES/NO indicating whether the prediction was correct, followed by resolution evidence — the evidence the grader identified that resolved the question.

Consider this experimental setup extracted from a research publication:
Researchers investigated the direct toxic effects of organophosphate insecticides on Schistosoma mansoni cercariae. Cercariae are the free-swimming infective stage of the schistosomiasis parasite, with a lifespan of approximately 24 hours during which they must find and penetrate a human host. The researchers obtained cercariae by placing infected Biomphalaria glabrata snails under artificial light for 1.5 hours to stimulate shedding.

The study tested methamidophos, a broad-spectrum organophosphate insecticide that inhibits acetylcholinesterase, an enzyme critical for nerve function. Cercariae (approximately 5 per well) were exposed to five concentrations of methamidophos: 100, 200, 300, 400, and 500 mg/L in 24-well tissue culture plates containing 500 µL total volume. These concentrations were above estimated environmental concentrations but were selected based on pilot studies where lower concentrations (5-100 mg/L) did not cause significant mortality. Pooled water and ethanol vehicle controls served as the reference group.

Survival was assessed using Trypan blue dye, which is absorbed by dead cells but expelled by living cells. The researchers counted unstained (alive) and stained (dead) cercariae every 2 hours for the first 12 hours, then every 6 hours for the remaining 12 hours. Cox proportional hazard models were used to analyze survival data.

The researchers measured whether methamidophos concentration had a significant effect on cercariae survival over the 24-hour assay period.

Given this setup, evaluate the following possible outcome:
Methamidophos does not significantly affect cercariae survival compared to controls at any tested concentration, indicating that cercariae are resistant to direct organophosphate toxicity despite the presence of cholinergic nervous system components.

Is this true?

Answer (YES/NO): NO